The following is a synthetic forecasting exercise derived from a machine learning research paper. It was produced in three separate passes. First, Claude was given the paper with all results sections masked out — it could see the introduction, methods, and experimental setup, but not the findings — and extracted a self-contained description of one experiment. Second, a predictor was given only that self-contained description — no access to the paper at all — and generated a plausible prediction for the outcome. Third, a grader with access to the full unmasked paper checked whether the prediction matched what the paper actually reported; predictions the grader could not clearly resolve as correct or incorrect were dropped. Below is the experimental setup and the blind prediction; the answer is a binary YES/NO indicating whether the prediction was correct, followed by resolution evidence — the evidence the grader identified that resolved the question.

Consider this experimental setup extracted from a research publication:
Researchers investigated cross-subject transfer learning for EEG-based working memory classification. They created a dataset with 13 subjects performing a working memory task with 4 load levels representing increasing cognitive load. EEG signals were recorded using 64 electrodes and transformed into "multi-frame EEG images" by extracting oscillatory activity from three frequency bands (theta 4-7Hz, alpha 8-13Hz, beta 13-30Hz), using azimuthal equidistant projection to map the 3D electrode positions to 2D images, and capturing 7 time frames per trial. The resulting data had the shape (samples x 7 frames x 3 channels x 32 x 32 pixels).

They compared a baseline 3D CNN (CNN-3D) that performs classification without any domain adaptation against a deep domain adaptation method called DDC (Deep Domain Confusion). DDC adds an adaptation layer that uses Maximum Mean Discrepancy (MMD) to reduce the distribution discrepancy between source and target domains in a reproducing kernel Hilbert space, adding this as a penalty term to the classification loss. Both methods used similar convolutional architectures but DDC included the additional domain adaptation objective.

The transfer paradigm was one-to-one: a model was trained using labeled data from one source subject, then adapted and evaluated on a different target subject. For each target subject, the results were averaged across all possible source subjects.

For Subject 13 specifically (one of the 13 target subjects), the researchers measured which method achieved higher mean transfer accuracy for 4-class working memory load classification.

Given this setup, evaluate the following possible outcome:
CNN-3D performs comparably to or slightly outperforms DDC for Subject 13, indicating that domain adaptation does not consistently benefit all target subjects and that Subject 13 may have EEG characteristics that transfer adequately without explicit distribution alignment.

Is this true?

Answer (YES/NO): YES